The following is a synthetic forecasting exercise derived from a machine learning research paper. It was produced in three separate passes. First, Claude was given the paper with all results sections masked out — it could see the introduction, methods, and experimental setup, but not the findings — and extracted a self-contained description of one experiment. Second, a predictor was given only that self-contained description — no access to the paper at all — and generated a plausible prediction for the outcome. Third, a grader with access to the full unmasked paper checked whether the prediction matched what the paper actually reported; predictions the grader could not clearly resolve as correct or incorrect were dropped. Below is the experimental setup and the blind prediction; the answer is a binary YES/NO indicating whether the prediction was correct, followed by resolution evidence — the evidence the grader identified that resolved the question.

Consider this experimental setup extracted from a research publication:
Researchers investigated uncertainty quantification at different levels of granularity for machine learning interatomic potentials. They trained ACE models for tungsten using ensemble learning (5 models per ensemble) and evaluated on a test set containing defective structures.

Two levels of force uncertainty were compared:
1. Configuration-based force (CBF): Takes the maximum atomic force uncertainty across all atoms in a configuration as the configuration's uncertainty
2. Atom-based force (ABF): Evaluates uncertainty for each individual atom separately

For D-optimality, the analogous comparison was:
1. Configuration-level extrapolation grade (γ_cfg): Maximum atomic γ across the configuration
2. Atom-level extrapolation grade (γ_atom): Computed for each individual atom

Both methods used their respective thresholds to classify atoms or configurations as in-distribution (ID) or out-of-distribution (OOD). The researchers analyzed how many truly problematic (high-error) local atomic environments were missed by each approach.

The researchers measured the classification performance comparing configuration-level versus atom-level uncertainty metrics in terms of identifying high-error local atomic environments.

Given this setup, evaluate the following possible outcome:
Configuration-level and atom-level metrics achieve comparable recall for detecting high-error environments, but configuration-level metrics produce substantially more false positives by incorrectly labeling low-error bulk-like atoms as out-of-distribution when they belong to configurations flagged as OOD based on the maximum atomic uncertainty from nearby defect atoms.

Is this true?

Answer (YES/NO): NO